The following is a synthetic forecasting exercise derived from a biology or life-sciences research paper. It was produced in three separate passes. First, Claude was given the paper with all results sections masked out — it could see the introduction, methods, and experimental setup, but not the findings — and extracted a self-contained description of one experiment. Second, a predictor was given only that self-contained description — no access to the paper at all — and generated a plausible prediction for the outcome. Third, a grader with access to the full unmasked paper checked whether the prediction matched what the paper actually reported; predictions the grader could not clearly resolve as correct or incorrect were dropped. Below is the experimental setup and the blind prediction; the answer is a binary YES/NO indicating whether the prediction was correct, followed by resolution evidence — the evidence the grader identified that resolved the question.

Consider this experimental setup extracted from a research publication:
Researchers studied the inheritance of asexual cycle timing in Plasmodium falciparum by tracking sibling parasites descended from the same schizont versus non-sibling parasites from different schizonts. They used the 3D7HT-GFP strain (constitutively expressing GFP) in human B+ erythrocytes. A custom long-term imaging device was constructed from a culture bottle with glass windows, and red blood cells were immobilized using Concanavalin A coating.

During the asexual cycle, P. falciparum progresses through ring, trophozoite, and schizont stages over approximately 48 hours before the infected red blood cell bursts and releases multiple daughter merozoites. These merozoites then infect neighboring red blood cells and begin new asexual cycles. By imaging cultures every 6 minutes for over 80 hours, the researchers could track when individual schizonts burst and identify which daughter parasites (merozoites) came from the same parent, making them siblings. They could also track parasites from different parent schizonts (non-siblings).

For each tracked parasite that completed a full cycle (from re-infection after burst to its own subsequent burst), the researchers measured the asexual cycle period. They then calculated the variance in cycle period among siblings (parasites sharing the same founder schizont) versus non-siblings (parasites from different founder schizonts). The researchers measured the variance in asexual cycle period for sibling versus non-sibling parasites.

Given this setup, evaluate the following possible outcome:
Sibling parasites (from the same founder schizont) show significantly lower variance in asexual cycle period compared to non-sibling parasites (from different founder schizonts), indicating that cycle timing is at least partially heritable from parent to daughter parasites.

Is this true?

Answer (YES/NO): YES